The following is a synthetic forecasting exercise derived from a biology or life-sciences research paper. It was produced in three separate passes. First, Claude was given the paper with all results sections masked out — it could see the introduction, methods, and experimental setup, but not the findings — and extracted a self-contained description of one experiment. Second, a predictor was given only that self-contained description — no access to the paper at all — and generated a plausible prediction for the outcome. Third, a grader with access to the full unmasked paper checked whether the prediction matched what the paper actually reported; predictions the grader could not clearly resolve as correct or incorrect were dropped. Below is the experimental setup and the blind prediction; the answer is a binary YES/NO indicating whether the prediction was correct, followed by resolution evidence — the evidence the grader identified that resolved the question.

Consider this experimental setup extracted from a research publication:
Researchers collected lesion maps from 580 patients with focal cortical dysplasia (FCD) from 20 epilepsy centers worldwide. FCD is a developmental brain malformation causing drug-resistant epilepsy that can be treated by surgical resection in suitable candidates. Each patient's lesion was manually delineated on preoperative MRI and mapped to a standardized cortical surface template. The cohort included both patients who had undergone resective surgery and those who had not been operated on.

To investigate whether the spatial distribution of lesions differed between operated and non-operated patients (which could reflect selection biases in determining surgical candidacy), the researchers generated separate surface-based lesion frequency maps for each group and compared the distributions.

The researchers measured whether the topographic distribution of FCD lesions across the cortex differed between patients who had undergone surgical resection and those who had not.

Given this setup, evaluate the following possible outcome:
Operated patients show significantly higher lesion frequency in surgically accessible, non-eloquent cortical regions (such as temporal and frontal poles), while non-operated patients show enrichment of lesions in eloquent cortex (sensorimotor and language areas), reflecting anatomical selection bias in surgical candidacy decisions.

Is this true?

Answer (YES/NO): NO